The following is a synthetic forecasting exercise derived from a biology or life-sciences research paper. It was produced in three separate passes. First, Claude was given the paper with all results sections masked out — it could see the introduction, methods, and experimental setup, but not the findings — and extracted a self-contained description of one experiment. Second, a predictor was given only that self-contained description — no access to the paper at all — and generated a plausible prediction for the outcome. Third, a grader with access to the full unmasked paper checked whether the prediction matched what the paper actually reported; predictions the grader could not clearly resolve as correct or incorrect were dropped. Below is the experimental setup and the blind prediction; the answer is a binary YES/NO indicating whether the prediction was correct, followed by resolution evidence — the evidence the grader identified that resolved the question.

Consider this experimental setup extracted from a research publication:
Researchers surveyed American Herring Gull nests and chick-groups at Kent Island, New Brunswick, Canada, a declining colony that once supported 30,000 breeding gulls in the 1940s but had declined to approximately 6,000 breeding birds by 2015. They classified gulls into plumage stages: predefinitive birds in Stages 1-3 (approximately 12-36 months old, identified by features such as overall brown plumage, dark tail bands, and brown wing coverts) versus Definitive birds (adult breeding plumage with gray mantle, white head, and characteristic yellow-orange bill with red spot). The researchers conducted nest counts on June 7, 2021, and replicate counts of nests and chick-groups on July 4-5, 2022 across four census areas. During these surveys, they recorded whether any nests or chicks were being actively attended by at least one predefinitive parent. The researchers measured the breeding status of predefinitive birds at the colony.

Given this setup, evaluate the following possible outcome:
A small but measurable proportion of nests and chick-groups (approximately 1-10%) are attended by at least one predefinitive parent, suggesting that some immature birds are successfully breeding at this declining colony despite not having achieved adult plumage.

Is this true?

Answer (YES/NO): NO